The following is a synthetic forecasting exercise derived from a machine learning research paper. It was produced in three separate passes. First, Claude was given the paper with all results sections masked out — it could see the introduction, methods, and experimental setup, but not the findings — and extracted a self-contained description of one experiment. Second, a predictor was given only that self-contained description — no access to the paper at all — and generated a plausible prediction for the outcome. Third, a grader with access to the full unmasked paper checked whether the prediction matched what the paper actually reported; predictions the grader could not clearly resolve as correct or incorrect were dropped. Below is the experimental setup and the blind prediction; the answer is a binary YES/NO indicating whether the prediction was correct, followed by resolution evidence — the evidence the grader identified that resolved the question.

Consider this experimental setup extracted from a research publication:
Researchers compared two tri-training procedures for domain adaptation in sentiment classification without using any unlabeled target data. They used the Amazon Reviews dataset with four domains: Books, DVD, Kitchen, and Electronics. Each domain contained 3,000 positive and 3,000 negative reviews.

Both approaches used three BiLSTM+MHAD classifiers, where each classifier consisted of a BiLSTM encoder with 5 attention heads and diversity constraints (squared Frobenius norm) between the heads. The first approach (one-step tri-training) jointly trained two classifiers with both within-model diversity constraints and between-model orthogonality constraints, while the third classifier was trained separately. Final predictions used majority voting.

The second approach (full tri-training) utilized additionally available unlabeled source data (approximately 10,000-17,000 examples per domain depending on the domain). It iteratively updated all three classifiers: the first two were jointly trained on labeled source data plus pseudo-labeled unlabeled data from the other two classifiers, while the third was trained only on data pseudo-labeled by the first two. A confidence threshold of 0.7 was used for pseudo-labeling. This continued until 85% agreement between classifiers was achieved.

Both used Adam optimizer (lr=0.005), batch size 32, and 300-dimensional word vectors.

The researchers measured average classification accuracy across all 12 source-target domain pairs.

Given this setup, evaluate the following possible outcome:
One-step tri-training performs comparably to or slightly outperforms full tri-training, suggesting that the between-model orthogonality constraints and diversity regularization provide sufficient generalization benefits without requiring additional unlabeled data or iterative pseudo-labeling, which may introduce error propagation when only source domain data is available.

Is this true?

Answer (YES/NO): NO